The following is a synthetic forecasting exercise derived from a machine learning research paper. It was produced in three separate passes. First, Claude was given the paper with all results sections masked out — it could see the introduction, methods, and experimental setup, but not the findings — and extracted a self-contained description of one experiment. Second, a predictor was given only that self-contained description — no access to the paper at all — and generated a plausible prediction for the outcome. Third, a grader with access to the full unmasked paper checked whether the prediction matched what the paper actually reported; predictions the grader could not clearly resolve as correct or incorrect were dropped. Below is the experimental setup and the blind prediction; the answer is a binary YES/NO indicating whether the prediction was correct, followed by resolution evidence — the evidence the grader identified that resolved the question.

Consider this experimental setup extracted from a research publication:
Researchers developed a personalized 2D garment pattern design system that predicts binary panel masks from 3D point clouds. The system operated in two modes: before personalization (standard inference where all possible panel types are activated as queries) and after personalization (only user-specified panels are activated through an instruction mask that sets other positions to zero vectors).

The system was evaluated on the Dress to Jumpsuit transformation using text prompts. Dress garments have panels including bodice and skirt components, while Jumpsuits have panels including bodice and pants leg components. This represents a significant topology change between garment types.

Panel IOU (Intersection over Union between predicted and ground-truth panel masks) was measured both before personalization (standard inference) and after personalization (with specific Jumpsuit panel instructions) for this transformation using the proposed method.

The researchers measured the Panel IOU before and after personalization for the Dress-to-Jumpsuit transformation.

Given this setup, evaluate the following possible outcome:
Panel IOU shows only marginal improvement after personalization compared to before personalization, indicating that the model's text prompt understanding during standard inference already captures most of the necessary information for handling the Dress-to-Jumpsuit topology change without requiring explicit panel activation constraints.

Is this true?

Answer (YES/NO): NO